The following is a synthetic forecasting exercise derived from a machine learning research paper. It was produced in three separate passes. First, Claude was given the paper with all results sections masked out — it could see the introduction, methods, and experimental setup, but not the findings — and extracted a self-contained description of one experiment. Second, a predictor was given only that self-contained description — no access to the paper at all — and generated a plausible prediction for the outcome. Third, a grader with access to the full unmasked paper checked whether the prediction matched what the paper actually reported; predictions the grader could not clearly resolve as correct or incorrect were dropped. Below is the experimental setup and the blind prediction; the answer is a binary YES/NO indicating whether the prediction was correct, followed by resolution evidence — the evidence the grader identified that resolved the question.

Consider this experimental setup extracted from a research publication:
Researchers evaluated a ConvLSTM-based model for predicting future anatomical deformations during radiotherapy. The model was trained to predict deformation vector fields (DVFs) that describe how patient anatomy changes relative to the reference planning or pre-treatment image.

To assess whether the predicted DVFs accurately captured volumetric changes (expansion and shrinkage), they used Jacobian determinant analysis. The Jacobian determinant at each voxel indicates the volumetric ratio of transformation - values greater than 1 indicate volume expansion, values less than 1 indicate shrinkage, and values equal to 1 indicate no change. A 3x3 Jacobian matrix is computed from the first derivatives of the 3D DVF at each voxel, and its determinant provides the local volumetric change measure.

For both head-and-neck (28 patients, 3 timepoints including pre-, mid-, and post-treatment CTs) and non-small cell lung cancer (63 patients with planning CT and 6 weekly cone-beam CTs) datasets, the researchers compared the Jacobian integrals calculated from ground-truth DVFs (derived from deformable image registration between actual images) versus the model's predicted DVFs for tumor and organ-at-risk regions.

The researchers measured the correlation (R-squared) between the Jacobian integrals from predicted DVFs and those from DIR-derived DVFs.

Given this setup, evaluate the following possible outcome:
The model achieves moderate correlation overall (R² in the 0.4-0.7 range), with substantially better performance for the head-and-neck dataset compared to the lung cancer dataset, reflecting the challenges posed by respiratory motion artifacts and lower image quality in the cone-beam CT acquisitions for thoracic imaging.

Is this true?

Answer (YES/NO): NO